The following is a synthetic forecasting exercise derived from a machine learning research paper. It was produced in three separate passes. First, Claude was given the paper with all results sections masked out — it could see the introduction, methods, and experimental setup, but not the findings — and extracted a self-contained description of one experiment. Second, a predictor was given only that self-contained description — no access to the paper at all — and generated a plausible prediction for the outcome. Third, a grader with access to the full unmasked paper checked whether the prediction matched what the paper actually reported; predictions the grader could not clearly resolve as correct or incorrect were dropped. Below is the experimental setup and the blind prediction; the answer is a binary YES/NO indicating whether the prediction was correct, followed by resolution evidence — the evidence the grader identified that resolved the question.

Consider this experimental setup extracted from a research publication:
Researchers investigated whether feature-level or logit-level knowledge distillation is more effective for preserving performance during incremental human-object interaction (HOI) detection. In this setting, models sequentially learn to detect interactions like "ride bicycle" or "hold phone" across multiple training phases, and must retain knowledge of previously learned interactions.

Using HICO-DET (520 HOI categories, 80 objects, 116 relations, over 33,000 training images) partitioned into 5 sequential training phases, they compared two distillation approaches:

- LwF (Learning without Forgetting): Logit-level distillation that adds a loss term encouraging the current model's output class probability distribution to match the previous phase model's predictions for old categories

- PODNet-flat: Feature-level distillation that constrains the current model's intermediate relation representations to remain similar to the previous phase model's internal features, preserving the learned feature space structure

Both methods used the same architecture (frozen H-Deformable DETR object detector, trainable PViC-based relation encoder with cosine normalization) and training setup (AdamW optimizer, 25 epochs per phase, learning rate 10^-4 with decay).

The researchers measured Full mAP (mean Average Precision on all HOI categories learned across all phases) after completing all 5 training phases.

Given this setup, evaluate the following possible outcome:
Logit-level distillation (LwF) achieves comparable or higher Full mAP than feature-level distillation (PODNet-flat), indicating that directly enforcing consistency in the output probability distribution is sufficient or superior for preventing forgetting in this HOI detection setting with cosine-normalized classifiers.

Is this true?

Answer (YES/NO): NO